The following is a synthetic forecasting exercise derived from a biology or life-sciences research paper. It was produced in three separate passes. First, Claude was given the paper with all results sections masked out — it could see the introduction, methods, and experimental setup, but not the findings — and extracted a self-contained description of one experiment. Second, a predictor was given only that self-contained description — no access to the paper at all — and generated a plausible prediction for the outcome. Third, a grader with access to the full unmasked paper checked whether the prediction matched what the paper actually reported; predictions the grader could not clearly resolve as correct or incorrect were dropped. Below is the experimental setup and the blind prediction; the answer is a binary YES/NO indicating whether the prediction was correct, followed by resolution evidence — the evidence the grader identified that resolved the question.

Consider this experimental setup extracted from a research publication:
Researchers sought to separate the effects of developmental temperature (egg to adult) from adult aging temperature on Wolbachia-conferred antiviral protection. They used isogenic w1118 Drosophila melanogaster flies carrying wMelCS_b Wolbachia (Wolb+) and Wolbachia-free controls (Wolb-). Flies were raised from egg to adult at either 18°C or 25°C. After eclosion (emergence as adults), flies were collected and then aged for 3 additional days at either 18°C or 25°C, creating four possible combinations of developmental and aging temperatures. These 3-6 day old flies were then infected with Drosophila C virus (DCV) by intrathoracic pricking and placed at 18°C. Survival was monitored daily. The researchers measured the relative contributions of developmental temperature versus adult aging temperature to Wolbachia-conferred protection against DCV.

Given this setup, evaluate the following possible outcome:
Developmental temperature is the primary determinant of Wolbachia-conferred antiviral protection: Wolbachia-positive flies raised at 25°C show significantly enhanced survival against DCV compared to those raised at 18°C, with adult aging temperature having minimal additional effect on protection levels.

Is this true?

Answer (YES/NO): YES